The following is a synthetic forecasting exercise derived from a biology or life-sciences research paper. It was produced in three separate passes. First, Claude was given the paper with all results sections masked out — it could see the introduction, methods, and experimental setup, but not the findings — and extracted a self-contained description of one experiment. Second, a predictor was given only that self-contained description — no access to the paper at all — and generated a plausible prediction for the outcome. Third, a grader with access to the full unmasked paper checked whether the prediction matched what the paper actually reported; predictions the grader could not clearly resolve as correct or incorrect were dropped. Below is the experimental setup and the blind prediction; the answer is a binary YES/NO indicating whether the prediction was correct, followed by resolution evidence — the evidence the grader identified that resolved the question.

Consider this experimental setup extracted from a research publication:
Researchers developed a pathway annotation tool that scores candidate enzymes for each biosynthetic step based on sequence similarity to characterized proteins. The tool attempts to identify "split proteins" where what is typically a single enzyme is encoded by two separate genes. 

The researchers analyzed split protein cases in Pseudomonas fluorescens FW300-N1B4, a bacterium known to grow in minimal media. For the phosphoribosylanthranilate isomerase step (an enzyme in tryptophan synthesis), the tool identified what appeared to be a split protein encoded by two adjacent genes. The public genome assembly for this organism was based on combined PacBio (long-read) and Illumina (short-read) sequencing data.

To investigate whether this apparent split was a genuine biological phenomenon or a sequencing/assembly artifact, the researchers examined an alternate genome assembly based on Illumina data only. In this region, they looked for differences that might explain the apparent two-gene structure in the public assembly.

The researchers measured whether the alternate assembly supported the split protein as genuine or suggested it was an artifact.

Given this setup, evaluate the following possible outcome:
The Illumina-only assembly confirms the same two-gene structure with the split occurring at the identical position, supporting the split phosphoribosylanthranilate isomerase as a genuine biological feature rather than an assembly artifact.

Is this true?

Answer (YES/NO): NO